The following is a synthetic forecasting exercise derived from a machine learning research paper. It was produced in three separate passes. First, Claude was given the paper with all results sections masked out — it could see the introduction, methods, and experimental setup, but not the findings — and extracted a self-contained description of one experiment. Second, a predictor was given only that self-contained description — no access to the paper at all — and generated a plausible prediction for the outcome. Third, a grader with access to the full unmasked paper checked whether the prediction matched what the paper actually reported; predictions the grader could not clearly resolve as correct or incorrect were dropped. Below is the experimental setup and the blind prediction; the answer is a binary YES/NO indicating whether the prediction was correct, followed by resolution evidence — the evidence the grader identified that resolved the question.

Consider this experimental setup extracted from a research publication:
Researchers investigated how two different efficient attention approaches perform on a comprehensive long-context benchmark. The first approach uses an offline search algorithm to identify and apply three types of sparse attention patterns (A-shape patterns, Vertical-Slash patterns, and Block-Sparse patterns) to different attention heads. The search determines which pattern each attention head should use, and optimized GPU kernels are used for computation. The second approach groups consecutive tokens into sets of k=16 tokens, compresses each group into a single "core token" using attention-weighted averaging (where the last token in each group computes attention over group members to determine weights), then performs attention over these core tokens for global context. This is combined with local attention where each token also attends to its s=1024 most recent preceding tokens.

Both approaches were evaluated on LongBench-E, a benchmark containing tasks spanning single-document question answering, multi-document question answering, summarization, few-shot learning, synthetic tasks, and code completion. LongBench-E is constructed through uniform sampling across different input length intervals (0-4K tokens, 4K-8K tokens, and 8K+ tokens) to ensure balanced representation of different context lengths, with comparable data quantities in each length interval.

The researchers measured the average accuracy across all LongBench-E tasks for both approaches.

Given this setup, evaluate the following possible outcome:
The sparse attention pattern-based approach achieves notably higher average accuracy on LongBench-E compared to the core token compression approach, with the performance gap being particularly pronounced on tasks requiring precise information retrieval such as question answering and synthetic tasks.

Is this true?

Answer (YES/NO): NO